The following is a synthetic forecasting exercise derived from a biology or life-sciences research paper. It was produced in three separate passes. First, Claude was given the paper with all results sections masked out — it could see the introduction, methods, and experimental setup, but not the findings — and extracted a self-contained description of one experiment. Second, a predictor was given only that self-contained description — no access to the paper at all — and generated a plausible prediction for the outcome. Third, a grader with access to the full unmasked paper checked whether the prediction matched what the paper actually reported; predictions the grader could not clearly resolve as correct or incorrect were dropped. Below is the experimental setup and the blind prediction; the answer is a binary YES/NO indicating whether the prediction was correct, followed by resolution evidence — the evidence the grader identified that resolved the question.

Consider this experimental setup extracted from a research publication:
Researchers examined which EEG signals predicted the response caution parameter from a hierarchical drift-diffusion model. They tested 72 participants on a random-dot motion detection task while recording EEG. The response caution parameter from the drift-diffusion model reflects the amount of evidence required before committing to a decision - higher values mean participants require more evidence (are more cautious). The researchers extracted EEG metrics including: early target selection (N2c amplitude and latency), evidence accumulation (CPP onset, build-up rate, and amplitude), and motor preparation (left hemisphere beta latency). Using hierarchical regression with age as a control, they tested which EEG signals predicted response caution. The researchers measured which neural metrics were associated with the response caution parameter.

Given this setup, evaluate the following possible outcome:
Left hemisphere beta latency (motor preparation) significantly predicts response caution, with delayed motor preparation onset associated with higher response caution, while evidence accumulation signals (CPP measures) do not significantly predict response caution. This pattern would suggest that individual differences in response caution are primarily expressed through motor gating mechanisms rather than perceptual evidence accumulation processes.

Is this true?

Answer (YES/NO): YES